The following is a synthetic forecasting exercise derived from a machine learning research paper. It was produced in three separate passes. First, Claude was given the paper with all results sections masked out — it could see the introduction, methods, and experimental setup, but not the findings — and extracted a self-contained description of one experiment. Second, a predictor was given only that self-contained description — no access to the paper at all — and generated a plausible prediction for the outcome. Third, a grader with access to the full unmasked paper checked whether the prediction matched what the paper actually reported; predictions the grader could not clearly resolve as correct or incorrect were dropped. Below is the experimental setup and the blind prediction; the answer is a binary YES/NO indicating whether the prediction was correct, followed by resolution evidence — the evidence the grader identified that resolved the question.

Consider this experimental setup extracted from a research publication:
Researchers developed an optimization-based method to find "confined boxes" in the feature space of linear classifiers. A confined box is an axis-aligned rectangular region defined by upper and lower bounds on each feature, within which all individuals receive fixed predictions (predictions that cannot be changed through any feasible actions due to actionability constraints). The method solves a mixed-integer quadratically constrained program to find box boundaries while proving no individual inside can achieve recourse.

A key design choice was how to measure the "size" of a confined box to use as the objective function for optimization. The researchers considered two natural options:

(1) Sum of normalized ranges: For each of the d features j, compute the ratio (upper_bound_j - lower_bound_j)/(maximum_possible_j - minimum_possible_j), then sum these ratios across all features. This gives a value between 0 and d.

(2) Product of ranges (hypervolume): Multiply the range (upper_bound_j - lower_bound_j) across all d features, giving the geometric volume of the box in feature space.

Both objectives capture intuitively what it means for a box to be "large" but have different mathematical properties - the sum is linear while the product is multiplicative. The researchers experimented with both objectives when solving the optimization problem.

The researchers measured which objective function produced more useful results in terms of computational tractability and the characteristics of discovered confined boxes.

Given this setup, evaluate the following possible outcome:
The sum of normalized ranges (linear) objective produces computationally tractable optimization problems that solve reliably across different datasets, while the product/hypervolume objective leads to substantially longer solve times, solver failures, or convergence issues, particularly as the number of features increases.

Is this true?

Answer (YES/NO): YES